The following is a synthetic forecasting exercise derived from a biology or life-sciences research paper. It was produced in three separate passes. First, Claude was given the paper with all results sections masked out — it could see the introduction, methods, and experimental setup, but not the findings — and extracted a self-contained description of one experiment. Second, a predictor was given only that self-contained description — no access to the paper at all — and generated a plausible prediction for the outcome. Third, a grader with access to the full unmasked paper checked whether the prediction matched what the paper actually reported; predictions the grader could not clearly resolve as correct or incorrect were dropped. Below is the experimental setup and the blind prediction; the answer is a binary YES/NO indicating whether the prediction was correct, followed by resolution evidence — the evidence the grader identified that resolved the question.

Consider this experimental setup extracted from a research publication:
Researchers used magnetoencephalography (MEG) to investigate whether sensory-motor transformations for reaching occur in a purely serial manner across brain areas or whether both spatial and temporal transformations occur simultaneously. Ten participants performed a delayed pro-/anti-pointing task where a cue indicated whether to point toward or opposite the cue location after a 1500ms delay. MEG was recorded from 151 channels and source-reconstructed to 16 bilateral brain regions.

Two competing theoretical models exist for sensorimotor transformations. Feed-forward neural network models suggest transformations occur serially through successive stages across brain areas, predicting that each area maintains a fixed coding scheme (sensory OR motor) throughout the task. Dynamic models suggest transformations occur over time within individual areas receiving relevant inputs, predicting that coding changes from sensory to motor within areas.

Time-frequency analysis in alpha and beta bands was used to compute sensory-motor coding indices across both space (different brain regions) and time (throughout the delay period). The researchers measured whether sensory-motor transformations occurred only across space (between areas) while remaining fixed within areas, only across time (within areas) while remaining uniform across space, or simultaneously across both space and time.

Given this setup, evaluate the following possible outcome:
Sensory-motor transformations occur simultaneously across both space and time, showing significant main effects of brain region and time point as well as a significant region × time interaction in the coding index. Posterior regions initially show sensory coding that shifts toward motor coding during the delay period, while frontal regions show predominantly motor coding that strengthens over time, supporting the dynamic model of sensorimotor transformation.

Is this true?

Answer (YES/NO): NO